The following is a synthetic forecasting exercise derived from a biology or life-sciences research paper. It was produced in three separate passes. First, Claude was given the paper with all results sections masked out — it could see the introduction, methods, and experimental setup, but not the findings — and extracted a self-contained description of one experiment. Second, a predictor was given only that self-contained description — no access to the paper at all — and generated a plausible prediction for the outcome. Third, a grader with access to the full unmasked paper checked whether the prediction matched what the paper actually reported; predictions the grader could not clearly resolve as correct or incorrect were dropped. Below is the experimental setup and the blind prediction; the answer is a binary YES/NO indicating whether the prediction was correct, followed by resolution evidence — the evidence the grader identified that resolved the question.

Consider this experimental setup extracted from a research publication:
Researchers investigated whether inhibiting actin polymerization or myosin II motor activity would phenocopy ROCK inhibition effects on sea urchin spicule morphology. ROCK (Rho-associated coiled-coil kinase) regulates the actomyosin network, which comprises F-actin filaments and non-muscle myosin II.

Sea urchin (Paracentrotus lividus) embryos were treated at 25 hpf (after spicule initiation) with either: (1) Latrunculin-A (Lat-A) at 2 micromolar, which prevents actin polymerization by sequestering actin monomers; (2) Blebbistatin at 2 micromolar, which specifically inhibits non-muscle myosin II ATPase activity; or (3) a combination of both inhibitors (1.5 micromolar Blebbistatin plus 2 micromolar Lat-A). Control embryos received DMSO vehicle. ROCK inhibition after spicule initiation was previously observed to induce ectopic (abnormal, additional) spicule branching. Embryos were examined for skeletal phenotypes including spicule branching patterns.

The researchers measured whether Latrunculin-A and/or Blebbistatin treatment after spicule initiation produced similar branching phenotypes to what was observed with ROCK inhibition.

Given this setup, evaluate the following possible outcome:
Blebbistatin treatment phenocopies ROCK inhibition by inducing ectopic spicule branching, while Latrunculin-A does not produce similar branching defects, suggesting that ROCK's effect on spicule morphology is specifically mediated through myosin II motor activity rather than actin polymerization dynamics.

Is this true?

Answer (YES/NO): NO